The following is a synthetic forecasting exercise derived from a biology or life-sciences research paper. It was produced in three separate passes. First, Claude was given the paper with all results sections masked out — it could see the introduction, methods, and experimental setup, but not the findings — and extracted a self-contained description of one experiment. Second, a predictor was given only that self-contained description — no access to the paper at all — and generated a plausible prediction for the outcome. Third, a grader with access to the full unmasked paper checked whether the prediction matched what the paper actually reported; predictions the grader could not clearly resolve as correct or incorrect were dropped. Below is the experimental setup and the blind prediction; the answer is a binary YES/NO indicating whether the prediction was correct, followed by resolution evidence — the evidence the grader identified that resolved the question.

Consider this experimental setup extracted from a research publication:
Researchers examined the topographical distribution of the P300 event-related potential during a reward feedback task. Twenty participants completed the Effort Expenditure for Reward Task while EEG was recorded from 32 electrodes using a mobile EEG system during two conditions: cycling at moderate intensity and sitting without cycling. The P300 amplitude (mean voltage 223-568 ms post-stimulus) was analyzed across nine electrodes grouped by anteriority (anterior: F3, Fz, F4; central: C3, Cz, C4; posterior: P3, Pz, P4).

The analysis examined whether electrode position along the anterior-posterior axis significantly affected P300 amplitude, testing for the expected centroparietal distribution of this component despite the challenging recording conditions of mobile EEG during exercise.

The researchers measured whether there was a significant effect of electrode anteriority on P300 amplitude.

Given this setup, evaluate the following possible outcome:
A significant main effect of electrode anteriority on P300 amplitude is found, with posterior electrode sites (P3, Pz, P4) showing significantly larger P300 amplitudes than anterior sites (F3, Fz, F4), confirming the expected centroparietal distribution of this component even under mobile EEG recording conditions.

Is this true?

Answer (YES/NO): NO